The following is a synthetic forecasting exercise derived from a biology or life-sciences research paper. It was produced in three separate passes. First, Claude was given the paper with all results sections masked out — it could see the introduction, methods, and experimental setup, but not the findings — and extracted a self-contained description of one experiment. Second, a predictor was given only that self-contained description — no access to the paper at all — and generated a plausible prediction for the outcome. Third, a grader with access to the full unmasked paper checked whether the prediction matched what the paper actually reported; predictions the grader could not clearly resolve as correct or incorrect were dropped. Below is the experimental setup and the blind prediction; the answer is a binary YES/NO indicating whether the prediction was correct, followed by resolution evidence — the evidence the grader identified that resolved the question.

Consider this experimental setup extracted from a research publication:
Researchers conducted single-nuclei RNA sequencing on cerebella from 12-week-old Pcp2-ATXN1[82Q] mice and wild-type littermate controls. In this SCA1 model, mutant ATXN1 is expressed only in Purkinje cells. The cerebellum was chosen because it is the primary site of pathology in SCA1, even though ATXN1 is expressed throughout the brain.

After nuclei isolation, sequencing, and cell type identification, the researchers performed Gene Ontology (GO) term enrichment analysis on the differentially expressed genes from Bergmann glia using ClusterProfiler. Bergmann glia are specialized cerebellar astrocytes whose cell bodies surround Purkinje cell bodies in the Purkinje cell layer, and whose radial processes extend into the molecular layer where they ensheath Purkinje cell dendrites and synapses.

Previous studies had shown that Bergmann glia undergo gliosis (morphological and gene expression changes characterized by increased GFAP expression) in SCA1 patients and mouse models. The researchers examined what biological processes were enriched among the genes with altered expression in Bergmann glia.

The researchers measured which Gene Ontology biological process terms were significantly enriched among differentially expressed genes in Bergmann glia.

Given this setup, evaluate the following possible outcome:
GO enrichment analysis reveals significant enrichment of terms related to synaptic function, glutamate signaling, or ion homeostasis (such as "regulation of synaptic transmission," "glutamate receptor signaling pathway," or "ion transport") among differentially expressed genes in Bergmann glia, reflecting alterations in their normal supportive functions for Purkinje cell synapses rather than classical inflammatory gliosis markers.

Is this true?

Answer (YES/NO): YES